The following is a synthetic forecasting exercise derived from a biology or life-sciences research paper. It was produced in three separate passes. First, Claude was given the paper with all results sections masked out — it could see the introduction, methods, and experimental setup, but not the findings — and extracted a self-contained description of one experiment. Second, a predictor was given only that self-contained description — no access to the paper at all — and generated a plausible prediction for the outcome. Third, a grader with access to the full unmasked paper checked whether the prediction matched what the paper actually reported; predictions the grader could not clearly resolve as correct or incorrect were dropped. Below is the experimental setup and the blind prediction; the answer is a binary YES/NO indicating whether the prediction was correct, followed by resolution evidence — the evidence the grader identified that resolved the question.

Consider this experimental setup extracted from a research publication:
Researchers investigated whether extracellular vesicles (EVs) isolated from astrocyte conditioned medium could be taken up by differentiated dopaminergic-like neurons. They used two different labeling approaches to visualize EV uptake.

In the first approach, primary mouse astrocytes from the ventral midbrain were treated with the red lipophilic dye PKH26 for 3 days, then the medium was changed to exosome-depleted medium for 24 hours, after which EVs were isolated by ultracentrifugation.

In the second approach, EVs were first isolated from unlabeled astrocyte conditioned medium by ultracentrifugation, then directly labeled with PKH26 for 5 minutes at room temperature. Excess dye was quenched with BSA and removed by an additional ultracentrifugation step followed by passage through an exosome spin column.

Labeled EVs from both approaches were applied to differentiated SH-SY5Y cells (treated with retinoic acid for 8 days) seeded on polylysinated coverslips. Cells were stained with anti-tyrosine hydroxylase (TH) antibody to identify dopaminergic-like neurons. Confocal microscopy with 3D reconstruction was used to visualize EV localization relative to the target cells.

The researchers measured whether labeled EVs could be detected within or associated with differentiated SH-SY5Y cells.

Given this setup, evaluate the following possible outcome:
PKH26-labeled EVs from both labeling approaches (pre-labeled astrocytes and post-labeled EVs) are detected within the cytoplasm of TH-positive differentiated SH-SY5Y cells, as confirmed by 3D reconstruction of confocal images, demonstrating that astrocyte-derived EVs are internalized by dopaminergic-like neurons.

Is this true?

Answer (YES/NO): YES